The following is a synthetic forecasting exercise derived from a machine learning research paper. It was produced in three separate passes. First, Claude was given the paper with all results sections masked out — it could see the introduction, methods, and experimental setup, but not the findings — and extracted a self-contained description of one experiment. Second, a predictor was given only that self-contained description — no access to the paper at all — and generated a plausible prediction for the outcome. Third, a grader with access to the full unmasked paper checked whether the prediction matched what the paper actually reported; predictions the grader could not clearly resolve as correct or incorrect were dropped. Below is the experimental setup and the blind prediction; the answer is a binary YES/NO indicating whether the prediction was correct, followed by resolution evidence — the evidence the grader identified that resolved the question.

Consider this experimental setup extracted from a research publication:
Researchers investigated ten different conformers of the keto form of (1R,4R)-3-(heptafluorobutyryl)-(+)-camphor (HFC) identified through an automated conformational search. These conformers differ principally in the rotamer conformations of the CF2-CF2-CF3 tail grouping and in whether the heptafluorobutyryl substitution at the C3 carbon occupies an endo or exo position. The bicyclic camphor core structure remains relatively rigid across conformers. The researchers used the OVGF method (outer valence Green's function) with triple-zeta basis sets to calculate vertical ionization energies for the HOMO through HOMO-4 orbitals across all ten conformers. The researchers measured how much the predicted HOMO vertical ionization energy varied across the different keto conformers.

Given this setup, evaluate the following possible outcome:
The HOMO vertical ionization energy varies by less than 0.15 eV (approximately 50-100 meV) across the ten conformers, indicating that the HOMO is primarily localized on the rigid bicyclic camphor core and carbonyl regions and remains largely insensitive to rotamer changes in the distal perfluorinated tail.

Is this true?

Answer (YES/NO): YES